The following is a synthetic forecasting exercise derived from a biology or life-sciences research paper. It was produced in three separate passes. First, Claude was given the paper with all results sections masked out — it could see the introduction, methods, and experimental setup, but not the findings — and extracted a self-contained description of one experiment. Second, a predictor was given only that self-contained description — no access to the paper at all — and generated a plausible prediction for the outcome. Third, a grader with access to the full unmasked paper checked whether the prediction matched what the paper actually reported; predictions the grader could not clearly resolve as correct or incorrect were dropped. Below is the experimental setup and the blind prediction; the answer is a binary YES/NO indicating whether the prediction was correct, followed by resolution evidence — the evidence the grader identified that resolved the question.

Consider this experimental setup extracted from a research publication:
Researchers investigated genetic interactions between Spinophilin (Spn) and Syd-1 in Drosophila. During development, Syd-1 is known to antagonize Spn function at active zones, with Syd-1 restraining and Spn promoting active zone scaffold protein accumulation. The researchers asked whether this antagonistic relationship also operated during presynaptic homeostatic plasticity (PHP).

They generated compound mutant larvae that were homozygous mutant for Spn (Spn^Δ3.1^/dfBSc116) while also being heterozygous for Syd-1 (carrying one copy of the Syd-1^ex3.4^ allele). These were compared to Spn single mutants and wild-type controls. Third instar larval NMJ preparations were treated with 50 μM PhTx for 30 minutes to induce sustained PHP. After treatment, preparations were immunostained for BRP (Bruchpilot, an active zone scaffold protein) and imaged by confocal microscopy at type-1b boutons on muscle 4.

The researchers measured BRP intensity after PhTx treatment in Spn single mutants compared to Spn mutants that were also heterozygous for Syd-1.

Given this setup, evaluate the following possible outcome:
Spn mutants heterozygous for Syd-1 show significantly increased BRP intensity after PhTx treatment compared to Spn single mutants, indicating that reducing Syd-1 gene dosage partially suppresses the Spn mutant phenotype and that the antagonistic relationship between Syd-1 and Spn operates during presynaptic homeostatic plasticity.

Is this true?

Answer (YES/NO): YES